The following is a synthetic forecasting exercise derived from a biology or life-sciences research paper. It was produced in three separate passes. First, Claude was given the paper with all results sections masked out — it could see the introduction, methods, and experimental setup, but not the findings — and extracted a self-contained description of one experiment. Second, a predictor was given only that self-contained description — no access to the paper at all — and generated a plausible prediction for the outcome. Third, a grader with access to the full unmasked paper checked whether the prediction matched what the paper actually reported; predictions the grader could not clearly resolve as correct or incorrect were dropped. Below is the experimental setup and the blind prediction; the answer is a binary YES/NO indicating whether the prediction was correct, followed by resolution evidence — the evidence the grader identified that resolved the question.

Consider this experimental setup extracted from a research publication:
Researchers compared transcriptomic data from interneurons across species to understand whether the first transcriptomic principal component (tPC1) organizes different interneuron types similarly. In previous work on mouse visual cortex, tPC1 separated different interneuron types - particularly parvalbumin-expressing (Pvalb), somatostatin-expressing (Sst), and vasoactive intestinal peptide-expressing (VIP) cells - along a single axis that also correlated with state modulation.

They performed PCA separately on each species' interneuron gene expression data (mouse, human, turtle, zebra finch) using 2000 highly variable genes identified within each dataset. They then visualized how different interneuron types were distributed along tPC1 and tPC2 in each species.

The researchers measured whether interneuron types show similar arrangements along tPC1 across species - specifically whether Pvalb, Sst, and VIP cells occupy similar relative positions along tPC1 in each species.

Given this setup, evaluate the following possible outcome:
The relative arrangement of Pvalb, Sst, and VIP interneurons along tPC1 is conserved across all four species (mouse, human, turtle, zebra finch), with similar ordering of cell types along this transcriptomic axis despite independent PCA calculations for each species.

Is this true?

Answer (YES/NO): NO